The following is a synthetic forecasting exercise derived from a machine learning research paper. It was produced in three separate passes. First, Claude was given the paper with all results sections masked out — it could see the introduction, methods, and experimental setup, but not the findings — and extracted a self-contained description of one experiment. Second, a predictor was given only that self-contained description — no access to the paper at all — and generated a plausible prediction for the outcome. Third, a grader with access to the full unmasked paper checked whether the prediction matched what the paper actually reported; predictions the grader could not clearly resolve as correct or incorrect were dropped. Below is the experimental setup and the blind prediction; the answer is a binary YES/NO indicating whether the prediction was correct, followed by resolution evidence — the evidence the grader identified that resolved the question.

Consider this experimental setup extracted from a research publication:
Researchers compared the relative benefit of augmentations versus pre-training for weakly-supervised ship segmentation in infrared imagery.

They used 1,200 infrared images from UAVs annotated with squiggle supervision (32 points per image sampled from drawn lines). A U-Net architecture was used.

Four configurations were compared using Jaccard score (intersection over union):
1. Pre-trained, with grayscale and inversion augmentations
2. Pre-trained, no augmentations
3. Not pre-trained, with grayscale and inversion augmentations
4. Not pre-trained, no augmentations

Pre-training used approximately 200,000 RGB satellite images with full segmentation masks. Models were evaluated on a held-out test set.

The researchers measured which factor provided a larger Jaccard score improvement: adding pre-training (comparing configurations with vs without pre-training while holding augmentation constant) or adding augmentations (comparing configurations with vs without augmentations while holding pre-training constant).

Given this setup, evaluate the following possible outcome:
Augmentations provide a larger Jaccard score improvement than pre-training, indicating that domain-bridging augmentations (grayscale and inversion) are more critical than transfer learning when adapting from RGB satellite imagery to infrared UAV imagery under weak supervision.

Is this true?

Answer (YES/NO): YES